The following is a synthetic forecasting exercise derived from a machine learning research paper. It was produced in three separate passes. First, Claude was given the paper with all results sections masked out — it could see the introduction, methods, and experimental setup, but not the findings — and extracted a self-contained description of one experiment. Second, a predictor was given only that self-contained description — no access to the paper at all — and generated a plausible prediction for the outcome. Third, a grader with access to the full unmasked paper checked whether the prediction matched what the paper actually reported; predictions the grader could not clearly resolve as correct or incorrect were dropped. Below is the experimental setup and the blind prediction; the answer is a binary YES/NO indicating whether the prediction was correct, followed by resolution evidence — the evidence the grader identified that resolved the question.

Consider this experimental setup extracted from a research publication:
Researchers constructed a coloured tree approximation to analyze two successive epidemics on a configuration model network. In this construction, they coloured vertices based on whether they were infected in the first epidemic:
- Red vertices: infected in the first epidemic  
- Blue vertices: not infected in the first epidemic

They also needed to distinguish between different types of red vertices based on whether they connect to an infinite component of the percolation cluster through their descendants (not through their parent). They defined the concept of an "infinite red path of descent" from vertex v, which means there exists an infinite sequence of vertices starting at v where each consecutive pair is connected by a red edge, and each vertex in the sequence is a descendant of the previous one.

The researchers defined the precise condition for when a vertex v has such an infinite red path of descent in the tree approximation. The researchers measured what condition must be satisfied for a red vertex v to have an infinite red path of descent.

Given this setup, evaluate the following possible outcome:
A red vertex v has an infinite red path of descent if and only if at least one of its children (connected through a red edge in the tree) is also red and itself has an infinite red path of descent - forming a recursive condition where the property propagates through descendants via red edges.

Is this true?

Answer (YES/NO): YES